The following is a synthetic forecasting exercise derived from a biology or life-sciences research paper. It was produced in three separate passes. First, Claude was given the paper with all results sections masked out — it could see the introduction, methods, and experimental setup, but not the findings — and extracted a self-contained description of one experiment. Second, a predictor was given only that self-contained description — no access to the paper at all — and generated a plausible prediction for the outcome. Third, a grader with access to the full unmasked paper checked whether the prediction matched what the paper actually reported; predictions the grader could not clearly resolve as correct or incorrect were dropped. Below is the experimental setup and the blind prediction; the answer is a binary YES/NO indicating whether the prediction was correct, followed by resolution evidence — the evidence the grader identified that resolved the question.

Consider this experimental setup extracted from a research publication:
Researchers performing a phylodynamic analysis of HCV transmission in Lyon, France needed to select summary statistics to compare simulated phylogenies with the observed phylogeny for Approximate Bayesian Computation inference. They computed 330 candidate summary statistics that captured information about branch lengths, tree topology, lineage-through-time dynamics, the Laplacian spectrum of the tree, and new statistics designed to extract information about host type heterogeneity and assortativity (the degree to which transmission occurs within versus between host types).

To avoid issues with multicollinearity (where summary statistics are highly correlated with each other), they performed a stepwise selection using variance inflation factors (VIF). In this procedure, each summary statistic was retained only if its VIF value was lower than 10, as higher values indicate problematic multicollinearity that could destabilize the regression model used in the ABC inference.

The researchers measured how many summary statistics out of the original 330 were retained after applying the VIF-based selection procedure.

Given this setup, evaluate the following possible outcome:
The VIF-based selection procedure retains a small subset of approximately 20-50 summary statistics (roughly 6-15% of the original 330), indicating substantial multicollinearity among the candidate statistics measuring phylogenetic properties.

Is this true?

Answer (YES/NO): NO